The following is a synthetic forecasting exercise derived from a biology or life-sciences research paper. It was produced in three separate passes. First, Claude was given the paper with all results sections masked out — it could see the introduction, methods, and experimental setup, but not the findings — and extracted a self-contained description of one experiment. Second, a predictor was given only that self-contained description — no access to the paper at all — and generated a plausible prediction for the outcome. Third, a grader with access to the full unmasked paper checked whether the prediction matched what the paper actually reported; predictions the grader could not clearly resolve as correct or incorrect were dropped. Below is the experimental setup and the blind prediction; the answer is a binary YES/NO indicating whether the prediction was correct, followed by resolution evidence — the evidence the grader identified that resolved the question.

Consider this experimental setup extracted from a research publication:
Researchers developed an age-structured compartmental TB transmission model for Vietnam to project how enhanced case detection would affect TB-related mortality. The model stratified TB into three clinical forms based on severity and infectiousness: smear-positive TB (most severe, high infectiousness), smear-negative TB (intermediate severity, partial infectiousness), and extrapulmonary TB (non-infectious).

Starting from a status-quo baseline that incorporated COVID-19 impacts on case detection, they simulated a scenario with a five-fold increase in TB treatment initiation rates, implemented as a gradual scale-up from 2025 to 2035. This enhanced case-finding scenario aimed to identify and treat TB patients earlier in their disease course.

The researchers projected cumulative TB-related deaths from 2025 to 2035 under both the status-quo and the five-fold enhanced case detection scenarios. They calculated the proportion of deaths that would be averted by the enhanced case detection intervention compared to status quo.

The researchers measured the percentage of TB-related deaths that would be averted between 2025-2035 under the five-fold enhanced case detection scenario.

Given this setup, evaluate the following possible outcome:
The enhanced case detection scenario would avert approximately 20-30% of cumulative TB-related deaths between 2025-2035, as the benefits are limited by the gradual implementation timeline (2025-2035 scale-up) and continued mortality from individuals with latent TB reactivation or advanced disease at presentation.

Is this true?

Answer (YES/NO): NO